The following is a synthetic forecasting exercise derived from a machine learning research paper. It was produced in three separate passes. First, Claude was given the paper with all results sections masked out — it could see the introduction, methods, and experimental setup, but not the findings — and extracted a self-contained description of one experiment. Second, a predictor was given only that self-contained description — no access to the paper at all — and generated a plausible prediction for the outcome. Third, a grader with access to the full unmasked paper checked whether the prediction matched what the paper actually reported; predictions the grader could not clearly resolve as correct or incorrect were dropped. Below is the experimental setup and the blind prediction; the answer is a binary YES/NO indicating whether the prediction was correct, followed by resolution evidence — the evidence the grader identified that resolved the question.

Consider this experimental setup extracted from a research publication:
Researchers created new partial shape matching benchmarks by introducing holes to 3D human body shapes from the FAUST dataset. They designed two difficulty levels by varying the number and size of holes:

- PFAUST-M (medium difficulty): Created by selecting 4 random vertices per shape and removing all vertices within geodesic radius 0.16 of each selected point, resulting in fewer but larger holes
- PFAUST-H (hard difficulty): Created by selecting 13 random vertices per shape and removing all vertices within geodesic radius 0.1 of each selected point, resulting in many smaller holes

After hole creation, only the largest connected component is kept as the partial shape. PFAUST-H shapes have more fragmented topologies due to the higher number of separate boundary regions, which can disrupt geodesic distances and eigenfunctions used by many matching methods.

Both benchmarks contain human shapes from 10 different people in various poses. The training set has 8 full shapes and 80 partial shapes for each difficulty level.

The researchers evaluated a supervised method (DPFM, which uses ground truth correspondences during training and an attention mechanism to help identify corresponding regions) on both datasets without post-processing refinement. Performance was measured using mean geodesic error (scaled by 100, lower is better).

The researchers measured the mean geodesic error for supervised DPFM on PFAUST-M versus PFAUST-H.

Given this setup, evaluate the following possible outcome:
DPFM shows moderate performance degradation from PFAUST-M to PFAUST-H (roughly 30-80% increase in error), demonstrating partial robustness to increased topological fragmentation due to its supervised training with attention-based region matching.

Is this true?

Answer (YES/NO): NO